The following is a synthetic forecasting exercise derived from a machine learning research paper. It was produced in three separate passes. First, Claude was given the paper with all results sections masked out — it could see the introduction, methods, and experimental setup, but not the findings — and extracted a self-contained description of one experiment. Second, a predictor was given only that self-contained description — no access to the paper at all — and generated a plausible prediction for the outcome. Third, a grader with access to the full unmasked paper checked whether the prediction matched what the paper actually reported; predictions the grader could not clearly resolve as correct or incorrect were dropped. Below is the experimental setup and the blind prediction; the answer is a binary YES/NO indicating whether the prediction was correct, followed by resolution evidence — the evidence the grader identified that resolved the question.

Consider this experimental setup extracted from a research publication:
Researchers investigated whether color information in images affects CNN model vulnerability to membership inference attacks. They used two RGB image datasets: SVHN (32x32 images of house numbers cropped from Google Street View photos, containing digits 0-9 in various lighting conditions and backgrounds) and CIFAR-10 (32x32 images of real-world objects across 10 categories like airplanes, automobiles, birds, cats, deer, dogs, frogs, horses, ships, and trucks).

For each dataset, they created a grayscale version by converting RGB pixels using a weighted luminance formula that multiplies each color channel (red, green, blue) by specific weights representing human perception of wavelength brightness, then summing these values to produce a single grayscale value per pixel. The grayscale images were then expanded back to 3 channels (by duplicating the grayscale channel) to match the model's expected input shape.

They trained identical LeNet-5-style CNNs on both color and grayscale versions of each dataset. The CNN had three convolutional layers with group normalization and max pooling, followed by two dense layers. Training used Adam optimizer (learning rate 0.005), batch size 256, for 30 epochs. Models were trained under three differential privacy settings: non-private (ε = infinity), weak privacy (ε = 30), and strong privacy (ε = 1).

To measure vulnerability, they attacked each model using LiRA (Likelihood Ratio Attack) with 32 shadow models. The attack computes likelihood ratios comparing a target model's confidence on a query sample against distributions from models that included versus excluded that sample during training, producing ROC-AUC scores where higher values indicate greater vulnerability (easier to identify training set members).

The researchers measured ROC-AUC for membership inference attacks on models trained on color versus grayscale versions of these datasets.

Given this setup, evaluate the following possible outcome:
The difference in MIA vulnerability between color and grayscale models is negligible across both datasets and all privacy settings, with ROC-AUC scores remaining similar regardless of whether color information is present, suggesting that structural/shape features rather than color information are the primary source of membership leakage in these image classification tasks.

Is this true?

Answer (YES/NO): YES